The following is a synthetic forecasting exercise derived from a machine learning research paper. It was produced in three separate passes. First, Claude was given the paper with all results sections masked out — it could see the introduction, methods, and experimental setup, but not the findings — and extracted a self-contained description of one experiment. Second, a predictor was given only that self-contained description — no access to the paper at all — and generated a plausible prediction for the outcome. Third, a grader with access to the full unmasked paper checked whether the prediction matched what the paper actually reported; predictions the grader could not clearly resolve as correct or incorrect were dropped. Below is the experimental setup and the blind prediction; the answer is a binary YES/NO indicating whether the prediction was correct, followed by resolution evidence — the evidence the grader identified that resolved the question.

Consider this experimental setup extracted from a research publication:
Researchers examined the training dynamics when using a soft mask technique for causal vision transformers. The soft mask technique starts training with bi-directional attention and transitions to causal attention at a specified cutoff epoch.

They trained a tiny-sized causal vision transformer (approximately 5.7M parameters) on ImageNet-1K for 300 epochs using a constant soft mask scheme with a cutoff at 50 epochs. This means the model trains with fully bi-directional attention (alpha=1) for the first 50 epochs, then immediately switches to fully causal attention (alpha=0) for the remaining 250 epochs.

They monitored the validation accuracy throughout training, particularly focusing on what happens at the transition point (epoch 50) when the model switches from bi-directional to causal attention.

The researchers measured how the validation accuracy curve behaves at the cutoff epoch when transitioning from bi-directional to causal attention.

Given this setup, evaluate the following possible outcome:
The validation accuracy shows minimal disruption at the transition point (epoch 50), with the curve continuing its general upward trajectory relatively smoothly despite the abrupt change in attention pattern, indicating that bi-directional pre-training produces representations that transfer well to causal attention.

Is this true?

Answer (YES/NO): NO